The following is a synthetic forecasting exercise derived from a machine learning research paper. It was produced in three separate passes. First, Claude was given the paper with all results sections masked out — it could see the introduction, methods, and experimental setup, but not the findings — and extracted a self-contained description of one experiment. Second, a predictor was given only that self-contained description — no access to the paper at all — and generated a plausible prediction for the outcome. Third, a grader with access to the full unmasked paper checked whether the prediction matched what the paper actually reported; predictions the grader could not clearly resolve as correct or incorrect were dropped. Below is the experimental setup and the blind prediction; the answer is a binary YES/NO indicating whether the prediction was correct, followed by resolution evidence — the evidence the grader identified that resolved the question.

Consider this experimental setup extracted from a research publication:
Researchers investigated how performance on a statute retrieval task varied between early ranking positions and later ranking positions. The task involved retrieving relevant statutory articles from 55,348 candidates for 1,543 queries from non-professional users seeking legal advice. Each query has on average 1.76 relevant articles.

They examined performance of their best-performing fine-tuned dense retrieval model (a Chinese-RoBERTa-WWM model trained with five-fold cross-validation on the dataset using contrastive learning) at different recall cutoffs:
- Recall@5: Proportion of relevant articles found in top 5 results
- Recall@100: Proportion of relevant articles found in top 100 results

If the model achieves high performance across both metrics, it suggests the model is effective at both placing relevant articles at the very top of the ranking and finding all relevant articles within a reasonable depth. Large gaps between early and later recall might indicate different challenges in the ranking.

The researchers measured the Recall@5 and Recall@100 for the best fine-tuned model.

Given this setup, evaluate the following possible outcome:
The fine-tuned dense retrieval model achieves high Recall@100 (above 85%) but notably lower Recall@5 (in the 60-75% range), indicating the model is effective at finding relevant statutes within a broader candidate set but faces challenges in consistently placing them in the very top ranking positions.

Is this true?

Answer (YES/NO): NO